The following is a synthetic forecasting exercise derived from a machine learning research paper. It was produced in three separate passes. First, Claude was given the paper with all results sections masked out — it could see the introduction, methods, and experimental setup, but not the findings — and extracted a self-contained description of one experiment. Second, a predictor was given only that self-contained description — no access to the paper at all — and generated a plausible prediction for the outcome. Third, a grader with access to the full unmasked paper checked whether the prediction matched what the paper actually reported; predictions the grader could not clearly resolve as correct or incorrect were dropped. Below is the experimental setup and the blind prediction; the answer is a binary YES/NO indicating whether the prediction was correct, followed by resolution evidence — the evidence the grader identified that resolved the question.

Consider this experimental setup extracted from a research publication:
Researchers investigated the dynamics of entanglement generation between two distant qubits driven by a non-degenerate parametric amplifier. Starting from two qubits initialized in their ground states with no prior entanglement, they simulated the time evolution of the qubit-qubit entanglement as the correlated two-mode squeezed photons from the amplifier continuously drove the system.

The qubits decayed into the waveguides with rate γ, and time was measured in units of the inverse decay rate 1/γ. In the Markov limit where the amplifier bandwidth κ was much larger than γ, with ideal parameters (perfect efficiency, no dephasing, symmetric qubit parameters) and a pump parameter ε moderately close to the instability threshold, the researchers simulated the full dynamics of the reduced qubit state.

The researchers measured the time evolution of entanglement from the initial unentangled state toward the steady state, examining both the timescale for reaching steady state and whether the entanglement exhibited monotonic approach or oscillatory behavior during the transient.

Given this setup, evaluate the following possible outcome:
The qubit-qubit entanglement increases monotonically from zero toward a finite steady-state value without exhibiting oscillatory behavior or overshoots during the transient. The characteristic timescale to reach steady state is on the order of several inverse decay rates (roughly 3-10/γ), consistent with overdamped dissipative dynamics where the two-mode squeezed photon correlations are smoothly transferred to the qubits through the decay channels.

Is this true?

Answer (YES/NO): NO